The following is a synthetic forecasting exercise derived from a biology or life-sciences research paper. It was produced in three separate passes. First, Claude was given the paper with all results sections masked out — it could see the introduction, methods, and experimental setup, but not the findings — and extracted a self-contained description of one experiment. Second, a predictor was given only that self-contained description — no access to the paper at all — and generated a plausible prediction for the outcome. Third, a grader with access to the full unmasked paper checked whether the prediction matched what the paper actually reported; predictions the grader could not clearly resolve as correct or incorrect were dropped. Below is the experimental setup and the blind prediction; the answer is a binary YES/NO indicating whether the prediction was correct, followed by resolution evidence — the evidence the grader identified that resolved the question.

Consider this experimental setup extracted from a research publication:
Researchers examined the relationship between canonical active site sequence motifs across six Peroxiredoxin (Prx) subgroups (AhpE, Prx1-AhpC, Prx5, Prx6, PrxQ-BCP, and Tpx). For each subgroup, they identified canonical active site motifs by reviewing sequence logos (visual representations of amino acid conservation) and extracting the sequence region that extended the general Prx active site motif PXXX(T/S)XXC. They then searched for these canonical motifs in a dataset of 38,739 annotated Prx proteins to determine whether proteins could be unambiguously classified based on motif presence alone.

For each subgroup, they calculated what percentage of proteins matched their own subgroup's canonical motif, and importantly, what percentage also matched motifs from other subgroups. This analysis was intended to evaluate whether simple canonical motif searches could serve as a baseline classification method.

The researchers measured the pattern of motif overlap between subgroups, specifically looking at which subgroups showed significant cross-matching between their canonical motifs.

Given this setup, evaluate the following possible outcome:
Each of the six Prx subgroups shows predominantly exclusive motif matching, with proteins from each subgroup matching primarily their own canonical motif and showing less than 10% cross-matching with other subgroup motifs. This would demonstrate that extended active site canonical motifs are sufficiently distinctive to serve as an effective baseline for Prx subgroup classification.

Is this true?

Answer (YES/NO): NO